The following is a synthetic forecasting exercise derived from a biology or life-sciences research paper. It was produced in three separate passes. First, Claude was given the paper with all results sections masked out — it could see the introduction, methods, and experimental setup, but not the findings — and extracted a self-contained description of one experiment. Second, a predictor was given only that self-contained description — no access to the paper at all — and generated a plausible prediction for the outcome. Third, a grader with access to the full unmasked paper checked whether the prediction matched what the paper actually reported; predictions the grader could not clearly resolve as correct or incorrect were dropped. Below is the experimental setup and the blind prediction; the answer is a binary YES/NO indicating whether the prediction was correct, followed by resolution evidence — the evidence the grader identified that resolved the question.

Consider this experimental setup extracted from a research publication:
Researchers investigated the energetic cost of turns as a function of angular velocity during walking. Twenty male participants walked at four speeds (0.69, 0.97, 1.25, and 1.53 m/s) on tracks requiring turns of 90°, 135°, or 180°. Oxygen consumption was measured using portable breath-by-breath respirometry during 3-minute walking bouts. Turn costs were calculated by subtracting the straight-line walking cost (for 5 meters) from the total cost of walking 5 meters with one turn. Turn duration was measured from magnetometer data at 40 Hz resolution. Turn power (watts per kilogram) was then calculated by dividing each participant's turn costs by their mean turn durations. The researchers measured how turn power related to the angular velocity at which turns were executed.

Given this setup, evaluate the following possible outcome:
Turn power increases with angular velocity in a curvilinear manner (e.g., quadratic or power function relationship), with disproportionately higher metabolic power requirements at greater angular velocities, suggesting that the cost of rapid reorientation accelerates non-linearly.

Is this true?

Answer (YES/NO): YES